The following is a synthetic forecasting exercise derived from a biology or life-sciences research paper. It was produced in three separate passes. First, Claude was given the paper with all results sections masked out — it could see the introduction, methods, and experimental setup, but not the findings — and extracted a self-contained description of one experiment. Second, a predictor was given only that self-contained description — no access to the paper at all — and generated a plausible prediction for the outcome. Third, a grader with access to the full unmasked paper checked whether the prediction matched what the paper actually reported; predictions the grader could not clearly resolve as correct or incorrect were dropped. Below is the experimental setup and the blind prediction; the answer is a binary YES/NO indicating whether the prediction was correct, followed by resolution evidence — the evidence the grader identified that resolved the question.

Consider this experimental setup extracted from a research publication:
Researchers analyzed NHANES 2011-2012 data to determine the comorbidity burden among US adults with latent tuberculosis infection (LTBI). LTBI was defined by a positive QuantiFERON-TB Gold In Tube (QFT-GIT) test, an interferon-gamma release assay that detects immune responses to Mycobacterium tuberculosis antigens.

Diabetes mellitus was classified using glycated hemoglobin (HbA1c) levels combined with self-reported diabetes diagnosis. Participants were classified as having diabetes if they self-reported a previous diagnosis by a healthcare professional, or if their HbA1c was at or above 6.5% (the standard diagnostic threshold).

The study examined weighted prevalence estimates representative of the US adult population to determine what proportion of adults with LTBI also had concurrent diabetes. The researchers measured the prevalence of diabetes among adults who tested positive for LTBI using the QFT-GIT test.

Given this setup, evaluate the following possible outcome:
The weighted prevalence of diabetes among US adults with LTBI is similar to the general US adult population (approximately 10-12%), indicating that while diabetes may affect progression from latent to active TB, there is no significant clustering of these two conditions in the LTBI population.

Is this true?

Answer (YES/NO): NO